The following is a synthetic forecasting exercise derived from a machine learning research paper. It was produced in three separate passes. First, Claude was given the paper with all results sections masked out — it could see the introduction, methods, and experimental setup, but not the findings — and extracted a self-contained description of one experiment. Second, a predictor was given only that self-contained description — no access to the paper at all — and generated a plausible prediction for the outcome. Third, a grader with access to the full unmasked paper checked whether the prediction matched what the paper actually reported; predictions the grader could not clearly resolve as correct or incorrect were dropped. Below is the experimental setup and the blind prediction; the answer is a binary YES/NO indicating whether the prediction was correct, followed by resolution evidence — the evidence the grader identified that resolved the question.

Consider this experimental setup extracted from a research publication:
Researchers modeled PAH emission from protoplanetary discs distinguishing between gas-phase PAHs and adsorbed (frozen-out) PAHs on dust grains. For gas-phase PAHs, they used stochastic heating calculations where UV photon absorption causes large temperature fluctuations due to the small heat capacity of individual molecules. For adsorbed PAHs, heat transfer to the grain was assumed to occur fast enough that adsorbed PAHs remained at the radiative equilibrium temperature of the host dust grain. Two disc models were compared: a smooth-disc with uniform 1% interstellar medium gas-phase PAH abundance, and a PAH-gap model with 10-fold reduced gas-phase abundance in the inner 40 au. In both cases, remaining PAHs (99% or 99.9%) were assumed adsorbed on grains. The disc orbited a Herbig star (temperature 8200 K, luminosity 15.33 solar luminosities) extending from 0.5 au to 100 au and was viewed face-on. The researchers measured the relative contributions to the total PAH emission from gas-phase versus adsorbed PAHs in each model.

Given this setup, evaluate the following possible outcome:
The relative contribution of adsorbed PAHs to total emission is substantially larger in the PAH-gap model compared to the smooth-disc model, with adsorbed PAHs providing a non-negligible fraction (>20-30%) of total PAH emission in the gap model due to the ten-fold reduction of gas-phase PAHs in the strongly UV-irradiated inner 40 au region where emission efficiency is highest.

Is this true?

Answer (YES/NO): YES